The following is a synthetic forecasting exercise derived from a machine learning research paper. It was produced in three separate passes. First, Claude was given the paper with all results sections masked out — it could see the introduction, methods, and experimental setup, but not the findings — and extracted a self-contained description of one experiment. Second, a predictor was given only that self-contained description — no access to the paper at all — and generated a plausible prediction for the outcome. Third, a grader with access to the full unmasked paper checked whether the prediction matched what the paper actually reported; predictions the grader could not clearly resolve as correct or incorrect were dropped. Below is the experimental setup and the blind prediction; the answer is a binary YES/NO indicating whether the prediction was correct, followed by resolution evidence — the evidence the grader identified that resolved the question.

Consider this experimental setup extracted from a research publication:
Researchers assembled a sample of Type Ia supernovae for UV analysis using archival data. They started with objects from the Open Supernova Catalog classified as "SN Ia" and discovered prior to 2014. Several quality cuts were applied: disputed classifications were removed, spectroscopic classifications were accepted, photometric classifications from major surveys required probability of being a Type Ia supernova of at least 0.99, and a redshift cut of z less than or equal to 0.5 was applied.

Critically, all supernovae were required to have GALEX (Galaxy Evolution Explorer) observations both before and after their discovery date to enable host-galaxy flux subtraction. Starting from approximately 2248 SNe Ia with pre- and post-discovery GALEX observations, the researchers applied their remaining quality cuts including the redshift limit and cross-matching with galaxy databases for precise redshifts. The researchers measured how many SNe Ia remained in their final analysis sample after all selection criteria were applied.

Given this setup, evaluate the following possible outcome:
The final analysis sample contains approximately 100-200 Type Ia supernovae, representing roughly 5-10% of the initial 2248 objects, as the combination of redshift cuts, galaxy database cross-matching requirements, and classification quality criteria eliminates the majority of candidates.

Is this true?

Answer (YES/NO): NO